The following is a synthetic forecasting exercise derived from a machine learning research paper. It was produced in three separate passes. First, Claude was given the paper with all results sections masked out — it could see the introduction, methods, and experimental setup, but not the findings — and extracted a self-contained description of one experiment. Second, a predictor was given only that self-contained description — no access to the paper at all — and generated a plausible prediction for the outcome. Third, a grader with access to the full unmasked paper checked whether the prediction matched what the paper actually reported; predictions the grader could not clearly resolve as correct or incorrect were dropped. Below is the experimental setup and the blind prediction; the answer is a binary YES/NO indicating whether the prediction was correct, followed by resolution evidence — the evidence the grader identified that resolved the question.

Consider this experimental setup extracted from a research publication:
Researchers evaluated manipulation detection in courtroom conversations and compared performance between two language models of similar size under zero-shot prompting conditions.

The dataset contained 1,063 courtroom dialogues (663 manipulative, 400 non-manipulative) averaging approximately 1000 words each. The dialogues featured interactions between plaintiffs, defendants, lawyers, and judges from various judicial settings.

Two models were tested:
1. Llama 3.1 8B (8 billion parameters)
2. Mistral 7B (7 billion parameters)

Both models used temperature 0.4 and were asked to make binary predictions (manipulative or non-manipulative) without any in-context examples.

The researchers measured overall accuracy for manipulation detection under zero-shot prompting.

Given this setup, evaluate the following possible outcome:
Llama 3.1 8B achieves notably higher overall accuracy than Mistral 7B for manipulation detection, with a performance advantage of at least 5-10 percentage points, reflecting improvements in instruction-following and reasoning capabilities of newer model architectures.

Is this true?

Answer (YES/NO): NO